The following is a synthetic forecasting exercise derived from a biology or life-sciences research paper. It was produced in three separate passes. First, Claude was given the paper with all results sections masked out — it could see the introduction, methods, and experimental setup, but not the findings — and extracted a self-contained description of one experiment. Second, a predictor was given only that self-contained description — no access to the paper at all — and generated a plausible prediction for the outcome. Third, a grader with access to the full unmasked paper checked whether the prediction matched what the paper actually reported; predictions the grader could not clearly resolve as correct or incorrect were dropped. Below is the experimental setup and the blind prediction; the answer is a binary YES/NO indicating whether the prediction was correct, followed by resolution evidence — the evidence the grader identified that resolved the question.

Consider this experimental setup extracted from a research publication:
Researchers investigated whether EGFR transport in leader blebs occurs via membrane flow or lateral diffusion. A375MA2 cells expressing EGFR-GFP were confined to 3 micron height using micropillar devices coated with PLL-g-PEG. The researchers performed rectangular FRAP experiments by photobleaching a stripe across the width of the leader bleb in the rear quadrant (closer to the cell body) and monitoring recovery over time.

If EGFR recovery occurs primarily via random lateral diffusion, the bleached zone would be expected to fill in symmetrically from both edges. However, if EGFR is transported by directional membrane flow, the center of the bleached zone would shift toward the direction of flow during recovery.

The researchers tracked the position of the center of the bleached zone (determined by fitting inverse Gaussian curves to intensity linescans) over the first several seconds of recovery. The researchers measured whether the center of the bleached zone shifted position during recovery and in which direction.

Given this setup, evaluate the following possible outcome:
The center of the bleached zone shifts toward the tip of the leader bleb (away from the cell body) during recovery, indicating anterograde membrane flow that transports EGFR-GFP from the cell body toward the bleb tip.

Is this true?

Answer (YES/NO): YES